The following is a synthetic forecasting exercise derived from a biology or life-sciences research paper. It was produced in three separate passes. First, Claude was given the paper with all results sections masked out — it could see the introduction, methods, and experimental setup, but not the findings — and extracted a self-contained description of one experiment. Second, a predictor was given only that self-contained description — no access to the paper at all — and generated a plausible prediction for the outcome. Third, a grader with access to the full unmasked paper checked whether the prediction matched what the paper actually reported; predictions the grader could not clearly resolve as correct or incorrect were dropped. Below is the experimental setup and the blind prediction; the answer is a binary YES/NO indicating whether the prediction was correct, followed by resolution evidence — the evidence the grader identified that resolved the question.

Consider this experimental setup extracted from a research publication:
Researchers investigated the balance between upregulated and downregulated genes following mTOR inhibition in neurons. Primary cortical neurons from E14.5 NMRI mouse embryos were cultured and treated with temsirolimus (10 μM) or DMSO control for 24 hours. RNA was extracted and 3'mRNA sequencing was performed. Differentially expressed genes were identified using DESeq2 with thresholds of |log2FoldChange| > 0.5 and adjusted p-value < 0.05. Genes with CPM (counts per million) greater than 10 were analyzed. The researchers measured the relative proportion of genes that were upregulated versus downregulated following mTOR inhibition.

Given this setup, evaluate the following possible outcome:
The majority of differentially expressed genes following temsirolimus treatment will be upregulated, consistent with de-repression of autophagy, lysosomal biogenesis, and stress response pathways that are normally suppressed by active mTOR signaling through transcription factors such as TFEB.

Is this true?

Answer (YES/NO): YES